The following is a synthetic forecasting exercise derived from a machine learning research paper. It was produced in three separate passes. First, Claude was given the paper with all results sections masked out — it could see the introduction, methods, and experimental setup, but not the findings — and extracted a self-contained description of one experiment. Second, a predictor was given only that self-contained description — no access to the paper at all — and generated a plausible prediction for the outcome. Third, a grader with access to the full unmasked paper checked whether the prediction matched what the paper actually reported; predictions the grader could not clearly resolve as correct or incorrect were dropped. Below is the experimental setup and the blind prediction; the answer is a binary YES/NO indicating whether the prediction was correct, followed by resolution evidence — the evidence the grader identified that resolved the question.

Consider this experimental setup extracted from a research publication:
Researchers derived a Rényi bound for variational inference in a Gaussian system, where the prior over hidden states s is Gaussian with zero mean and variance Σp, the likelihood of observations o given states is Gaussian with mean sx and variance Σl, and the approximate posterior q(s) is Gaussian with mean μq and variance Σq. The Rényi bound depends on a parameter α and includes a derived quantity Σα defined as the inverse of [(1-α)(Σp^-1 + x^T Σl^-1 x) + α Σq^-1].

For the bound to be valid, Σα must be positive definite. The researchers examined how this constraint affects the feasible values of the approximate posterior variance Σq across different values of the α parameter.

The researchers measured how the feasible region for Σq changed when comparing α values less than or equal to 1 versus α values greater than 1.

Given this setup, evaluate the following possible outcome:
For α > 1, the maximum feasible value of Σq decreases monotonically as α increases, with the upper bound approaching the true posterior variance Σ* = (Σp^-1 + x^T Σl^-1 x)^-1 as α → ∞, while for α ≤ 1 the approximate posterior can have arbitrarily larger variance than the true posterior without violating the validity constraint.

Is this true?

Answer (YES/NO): YES